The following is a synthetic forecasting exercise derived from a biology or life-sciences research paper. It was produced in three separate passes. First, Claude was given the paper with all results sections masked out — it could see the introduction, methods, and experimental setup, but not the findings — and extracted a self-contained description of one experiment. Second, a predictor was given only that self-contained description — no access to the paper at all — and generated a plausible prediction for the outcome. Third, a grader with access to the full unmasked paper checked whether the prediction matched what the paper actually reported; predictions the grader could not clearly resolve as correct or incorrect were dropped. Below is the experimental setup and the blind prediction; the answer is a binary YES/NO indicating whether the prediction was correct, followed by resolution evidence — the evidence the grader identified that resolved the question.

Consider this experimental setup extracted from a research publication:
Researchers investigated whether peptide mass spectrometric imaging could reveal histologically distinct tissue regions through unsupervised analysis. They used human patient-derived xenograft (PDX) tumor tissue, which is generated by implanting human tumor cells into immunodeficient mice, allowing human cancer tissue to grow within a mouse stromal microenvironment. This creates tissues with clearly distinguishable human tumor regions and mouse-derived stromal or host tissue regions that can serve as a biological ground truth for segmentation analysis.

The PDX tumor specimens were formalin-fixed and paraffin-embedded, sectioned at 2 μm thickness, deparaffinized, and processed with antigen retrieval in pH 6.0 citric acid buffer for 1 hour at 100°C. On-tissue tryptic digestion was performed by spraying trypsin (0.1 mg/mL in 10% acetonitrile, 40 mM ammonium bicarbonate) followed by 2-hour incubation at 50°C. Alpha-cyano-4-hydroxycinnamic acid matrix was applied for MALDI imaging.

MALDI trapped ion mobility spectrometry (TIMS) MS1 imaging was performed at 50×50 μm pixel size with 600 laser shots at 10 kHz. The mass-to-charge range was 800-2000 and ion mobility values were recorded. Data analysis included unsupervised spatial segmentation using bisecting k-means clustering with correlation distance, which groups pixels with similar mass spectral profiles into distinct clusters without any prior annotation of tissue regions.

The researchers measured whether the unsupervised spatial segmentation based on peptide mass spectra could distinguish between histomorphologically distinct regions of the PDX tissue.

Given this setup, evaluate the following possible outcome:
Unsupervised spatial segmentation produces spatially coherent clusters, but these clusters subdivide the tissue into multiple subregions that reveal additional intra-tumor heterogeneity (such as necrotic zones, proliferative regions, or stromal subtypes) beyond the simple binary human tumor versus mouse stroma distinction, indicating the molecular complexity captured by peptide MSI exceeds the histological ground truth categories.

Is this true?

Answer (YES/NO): NO